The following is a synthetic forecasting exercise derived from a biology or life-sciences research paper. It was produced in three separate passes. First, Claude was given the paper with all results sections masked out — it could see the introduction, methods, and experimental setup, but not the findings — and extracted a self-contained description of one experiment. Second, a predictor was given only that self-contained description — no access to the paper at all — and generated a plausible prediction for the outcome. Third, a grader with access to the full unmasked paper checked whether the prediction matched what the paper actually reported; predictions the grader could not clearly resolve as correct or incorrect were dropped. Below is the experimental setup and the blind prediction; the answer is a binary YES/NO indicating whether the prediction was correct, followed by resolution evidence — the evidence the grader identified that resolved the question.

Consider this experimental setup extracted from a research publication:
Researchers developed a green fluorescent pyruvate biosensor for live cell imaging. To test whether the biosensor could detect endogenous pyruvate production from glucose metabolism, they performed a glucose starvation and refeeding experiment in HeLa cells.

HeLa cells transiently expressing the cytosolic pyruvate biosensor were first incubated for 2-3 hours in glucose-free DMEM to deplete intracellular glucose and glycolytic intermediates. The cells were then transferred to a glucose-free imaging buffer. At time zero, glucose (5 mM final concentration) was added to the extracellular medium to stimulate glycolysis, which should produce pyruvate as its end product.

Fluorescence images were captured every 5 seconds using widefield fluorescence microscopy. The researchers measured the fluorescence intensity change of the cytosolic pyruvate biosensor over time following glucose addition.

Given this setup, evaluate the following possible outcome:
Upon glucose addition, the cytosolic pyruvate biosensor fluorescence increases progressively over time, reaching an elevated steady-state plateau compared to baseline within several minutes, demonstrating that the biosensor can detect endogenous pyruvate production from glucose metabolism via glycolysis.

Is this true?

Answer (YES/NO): NO